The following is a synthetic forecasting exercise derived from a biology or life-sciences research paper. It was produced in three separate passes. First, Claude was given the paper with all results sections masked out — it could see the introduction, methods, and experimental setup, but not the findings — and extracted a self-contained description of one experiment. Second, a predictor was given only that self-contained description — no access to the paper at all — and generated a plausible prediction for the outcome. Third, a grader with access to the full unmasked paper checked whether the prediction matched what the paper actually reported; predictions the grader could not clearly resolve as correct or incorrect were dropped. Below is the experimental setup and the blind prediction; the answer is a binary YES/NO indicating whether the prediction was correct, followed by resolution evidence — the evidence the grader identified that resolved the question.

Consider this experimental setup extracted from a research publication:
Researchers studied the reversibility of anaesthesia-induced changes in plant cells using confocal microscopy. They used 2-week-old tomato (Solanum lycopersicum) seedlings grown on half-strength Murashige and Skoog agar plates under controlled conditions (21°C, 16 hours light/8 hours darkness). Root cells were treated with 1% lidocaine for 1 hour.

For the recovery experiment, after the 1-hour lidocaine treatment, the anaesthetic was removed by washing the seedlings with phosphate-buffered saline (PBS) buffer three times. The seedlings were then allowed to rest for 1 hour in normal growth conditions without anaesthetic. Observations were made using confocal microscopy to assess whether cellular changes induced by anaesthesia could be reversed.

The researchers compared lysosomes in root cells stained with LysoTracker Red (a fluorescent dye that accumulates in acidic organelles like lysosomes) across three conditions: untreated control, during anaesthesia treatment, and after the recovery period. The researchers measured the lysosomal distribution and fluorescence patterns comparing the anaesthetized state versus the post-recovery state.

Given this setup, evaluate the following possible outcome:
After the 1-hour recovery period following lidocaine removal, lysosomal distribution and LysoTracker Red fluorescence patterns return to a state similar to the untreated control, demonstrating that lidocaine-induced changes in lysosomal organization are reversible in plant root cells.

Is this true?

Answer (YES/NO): YES